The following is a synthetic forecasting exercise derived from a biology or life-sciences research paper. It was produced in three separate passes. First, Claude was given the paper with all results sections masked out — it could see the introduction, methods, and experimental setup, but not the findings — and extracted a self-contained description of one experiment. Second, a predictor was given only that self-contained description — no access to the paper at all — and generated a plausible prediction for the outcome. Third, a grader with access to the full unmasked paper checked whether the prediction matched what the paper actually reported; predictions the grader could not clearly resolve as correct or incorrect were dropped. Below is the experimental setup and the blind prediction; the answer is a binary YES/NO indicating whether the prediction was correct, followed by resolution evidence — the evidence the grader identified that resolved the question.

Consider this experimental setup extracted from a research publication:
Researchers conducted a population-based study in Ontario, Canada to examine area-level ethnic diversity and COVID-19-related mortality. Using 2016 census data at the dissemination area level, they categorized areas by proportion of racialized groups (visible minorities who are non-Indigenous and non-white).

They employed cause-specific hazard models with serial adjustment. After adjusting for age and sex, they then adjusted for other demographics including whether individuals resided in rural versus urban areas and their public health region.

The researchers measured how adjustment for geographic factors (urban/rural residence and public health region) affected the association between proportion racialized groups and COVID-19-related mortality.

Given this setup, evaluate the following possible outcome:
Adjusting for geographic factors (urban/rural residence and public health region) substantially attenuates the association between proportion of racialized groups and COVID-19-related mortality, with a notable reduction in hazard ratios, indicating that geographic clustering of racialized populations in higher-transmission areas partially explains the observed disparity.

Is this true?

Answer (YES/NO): YES